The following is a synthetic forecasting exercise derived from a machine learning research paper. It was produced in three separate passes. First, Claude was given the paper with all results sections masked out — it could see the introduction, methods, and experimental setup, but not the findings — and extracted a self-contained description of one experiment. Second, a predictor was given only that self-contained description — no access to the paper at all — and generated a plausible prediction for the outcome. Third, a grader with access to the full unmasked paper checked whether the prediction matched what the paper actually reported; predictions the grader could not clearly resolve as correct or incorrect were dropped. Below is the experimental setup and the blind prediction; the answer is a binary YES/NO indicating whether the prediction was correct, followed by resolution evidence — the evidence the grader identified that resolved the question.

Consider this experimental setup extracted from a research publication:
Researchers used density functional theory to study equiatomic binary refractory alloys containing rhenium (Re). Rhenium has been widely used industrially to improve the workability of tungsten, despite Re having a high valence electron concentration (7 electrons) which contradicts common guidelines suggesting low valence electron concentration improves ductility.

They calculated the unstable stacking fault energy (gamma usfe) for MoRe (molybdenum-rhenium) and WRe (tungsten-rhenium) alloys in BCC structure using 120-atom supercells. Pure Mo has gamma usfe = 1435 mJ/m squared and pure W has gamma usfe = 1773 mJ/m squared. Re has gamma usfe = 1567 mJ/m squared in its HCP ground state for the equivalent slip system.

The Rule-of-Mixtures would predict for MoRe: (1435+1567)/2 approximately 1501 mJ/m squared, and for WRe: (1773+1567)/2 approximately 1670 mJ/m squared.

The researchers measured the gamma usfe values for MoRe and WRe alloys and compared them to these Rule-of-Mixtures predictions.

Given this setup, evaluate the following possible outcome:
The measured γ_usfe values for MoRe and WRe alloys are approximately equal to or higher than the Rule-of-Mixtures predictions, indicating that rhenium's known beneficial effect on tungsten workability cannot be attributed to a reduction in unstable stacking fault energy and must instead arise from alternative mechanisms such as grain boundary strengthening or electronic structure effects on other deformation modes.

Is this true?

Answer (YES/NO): NO